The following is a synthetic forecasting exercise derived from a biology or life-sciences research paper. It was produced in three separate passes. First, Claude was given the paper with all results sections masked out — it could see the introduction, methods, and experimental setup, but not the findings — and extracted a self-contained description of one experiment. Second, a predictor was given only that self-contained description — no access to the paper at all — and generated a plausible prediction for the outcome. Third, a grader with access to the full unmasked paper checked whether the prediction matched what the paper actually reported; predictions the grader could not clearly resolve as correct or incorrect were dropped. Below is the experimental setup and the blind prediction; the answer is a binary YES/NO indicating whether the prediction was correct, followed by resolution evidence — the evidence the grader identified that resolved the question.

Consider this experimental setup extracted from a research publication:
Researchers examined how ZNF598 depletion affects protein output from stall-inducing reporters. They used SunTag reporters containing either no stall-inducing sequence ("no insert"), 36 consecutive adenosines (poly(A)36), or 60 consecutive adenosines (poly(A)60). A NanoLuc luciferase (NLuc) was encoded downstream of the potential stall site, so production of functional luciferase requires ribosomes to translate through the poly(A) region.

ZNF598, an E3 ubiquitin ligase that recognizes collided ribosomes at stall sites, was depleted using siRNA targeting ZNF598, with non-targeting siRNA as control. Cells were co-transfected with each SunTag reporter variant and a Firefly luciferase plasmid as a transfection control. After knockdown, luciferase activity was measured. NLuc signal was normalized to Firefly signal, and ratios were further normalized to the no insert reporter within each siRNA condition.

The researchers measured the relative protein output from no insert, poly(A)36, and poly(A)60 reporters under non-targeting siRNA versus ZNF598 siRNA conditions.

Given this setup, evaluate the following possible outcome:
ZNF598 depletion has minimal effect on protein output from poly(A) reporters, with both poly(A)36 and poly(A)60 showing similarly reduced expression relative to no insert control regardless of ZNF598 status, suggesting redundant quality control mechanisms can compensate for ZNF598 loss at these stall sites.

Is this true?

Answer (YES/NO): NO